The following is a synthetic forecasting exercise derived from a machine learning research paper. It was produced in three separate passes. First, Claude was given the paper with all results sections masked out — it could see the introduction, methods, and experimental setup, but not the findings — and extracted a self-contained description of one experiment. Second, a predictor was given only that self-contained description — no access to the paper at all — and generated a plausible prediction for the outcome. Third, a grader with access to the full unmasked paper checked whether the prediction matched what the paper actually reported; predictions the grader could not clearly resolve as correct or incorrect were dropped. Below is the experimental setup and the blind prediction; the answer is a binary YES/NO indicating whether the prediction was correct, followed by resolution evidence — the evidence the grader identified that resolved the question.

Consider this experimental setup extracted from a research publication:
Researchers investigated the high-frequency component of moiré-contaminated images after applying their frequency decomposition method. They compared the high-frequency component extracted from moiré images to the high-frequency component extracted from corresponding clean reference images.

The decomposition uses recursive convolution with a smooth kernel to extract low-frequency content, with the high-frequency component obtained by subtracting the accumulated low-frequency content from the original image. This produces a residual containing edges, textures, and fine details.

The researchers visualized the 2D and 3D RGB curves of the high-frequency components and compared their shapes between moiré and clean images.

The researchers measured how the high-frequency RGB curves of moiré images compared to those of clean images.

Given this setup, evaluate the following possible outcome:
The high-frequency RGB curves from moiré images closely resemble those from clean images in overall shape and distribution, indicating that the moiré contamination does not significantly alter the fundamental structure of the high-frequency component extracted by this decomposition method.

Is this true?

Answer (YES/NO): NO